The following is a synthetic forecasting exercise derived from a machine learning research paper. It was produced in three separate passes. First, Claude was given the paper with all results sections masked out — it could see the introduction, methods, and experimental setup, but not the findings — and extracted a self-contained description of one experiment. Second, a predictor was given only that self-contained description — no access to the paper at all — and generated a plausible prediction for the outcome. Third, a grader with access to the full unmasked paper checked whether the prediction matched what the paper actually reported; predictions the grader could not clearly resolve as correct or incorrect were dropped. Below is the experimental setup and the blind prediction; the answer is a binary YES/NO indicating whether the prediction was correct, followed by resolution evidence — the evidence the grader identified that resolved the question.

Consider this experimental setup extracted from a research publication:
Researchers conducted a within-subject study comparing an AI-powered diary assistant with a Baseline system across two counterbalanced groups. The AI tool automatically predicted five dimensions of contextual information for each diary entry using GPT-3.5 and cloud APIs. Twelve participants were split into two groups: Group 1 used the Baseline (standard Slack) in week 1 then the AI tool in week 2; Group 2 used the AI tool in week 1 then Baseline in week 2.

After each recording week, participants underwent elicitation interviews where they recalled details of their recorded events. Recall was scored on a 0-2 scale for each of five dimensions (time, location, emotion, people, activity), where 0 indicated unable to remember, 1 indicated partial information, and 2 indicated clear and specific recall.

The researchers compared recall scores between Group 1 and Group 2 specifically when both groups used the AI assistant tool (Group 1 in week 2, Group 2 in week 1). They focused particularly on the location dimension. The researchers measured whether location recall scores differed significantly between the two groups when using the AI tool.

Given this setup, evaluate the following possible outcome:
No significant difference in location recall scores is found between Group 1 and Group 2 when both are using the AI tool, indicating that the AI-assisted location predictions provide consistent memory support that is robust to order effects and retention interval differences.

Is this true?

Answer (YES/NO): NO